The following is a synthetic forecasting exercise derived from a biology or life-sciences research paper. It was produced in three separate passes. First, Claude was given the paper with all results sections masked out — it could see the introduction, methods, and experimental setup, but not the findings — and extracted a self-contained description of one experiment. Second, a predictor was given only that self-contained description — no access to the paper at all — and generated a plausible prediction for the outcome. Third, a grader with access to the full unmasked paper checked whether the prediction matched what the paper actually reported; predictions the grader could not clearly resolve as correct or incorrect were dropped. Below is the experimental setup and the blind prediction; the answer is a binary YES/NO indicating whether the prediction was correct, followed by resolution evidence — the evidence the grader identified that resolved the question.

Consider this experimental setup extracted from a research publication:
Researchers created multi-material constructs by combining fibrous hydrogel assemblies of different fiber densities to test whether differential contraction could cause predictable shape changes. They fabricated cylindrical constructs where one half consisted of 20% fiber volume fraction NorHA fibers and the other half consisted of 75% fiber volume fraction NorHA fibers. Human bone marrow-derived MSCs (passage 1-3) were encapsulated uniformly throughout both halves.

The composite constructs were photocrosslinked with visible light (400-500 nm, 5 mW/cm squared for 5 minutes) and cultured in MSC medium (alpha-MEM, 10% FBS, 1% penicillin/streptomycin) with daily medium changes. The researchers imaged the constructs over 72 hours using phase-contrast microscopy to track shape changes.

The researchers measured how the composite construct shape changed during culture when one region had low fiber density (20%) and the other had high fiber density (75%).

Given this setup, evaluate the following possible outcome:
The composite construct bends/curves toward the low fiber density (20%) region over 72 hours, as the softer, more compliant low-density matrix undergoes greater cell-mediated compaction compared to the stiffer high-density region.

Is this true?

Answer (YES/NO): YES